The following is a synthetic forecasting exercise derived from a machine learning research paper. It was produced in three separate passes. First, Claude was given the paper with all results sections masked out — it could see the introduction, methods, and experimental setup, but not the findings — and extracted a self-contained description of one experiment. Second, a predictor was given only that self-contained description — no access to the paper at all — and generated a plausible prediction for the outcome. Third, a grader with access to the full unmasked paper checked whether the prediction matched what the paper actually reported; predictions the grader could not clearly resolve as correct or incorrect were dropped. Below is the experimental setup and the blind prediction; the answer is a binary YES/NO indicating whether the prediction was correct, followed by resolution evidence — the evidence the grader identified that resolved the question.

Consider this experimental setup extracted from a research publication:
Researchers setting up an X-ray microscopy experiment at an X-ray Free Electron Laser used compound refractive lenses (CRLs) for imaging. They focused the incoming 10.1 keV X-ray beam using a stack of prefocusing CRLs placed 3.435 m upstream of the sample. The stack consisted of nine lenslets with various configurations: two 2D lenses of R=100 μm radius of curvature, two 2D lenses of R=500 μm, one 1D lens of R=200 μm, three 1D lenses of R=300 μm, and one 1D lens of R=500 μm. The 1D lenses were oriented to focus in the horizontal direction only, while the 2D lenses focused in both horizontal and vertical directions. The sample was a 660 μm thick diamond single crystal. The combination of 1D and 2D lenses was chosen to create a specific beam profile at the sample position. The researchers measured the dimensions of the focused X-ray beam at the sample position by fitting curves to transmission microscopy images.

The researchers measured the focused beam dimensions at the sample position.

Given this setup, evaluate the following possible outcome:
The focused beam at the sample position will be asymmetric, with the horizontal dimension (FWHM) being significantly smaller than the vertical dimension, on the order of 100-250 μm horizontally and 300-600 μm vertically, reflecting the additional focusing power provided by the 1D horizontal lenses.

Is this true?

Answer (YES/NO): NO